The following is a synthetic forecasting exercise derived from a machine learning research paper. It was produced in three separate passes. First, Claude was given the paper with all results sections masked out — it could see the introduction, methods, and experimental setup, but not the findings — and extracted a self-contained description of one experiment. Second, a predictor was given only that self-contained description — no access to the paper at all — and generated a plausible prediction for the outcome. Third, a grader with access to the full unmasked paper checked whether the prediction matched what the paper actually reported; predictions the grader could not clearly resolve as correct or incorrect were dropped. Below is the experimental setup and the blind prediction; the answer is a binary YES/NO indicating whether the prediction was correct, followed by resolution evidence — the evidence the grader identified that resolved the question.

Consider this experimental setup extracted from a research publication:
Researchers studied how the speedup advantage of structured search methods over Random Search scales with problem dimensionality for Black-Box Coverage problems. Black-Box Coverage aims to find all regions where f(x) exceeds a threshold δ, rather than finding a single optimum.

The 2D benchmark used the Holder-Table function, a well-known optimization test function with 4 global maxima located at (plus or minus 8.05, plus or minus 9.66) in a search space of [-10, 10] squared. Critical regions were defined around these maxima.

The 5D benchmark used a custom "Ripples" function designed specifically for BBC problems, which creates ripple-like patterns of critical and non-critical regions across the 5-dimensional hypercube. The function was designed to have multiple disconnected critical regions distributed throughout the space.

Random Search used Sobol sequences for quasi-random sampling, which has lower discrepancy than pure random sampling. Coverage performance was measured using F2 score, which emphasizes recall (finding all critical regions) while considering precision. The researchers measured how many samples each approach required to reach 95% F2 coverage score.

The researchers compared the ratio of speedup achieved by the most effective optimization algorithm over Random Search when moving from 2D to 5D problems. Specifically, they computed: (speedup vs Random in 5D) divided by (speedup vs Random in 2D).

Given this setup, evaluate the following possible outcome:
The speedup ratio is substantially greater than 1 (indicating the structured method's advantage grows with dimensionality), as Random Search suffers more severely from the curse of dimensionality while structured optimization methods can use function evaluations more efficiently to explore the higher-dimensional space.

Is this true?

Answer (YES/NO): YES